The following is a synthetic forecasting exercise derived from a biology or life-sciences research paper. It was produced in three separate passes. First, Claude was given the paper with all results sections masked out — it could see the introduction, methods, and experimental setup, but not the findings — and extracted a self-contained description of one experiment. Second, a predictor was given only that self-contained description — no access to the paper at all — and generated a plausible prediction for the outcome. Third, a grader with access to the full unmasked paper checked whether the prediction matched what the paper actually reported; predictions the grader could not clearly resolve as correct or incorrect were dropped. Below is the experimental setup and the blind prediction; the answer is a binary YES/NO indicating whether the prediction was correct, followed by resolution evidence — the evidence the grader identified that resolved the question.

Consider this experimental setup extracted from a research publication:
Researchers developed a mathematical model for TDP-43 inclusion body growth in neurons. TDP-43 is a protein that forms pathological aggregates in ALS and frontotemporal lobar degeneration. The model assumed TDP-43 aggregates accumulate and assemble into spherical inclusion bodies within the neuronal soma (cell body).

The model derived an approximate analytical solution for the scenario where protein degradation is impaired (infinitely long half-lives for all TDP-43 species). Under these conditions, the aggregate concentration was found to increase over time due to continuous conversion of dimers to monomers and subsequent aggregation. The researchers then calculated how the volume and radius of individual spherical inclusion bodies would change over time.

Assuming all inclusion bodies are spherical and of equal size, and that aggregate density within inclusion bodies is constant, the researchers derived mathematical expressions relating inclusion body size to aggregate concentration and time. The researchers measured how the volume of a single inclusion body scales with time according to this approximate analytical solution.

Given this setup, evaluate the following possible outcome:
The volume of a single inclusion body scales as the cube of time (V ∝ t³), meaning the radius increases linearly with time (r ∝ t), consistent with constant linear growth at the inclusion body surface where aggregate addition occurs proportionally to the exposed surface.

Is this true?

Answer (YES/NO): NO